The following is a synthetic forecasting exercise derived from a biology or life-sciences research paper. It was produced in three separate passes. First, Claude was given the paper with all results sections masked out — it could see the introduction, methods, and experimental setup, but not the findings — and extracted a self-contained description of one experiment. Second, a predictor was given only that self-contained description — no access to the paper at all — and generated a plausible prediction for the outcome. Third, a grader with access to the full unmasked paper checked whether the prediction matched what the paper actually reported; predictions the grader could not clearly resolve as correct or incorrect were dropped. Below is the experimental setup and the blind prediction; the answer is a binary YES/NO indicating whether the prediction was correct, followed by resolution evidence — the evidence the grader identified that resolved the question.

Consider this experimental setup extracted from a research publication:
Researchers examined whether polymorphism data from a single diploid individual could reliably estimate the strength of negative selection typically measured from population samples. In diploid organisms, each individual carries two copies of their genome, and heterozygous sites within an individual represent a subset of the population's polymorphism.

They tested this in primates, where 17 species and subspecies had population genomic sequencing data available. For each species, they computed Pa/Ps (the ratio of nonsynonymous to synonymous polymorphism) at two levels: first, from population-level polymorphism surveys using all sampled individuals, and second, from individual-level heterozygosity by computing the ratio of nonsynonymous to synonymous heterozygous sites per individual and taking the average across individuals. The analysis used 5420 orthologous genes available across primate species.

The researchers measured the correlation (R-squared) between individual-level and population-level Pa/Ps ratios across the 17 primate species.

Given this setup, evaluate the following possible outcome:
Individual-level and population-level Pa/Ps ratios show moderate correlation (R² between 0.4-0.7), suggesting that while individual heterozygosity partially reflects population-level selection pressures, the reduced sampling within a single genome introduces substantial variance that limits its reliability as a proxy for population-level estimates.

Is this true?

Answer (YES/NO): NO